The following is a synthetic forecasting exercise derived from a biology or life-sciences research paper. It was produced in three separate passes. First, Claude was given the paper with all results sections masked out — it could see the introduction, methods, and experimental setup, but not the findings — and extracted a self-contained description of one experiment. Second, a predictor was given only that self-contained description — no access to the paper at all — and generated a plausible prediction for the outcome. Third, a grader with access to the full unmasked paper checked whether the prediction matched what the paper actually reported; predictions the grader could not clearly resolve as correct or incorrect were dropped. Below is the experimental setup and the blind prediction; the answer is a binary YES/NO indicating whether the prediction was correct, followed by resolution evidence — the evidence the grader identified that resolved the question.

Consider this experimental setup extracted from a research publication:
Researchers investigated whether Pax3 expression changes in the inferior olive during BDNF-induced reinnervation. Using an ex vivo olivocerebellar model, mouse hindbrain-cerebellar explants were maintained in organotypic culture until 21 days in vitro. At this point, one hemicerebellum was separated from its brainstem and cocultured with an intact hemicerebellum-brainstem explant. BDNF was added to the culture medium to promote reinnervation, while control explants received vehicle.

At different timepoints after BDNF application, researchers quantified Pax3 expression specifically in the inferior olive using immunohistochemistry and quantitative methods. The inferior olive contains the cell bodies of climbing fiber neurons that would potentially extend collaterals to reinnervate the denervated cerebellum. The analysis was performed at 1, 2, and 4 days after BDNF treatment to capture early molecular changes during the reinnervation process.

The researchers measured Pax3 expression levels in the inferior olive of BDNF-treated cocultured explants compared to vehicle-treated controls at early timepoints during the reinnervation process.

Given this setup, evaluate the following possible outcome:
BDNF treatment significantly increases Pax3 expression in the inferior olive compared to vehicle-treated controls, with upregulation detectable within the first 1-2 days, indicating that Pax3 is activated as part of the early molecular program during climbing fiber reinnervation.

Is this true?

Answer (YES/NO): YES